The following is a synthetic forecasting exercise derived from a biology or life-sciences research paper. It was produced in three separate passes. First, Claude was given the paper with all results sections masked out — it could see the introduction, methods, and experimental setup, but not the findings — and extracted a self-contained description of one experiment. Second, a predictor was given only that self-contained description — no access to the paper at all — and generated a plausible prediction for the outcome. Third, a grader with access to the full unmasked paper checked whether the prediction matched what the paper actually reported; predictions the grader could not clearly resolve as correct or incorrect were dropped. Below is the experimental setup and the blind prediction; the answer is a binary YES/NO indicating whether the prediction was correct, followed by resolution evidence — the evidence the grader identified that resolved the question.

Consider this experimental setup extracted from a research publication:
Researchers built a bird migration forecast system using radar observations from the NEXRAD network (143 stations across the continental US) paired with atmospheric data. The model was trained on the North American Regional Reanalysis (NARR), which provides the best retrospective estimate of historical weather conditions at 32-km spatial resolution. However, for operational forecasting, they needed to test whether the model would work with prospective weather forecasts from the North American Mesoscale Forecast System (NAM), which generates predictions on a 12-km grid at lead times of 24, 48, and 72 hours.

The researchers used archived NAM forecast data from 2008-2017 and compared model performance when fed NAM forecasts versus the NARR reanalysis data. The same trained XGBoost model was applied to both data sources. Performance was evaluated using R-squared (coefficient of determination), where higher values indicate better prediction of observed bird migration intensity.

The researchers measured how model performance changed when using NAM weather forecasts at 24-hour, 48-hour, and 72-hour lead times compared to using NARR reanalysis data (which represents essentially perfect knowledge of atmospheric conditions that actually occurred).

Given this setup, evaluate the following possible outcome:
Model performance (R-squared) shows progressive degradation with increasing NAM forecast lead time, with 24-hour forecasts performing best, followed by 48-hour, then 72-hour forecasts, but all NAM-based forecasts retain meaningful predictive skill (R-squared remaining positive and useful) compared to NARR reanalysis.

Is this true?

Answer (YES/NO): NO